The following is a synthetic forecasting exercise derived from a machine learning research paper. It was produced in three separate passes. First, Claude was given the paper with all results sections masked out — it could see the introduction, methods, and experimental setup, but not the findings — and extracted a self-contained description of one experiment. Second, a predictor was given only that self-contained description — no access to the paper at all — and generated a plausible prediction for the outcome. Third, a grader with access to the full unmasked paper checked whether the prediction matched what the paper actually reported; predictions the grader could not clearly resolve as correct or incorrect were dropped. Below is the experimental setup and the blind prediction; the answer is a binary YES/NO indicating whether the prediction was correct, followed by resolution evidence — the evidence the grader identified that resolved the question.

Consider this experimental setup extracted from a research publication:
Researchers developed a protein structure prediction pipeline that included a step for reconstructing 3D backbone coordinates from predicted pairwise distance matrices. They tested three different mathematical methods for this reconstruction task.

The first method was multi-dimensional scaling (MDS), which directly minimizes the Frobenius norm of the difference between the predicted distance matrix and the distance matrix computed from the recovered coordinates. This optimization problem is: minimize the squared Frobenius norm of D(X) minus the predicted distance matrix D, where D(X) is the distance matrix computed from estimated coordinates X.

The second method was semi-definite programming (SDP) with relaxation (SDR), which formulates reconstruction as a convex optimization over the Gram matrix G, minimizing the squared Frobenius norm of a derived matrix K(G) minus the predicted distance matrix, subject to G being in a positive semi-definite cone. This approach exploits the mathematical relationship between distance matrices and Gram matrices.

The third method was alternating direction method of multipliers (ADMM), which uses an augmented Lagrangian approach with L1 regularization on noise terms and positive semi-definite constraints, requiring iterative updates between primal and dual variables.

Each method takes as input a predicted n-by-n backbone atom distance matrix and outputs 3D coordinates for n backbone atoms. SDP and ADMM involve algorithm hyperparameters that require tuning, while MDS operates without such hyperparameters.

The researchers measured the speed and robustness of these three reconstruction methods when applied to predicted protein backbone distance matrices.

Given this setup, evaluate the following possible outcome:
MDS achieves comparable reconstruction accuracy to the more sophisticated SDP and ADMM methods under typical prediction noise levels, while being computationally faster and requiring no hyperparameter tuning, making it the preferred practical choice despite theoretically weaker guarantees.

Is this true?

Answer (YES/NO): YES